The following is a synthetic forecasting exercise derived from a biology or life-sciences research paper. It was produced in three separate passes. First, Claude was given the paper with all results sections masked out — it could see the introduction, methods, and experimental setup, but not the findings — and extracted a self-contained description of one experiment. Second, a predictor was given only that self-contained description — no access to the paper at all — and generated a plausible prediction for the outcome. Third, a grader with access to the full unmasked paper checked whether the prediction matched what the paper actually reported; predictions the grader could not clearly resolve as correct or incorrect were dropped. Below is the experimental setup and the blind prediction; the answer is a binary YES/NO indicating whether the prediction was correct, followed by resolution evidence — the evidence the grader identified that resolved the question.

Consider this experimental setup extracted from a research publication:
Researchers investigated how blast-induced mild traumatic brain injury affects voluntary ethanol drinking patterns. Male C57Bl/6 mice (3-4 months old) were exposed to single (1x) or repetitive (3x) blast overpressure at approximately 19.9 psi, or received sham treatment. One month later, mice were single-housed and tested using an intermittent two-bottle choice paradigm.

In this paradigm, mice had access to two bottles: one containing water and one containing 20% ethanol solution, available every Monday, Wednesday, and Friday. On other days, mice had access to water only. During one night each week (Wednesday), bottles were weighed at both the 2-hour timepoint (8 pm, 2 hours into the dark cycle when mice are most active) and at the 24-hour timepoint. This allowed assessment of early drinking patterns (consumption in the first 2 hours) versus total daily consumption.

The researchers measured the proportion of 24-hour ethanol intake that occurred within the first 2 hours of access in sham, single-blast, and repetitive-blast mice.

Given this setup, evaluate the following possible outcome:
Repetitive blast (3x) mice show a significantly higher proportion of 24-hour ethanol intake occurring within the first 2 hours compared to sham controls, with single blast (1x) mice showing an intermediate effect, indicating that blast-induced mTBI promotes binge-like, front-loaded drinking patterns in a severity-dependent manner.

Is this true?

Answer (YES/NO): NO